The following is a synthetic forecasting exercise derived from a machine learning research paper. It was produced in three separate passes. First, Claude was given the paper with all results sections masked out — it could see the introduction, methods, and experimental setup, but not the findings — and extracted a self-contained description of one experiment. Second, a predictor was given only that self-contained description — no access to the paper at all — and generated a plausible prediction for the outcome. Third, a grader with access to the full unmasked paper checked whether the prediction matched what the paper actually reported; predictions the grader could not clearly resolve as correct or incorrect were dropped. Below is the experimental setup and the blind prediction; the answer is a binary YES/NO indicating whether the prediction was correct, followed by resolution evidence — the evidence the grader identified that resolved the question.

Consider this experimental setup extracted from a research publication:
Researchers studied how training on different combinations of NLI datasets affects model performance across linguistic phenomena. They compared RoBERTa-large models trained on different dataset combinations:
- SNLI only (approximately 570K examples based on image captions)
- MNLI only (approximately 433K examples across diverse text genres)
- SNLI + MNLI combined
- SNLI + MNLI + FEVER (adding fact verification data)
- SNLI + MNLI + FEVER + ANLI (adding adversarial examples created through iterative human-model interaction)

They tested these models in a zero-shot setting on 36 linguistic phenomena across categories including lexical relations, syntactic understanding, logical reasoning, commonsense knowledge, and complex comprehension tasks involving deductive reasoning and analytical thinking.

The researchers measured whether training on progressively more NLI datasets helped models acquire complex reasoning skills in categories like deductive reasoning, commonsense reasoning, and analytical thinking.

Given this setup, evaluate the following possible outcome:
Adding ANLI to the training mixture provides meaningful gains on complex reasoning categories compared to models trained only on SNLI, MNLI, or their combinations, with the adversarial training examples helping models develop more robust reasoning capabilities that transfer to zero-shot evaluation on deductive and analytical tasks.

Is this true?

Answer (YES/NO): NO